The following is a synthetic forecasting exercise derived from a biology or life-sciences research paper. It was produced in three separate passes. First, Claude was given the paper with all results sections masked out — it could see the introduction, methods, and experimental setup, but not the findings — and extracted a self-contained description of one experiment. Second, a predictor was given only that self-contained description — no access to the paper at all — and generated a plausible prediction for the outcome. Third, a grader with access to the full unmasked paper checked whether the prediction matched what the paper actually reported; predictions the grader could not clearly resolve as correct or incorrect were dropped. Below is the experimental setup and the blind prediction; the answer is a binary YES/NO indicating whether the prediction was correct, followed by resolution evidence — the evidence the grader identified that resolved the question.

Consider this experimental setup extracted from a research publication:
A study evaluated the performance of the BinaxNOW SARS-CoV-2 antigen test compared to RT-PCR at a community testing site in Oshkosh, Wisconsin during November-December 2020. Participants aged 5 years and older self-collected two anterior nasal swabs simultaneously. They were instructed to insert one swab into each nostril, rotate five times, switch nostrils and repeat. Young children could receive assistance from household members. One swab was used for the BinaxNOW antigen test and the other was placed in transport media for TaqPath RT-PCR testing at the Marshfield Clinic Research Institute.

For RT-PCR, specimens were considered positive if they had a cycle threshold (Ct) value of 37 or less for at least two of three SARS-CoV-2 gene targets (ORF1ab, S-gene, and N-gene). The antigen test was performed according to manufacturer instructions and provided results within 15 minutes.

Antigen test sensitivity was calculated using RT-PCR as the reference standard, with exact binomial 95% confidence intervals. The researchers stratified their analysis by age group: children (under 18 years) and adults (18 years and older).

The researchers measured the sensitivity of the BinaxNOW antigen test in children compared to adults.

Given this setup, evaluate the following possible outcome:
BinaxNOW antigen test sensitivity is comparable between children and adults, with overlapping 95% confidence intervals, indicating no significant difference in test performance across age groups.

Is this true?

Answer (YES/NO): NO